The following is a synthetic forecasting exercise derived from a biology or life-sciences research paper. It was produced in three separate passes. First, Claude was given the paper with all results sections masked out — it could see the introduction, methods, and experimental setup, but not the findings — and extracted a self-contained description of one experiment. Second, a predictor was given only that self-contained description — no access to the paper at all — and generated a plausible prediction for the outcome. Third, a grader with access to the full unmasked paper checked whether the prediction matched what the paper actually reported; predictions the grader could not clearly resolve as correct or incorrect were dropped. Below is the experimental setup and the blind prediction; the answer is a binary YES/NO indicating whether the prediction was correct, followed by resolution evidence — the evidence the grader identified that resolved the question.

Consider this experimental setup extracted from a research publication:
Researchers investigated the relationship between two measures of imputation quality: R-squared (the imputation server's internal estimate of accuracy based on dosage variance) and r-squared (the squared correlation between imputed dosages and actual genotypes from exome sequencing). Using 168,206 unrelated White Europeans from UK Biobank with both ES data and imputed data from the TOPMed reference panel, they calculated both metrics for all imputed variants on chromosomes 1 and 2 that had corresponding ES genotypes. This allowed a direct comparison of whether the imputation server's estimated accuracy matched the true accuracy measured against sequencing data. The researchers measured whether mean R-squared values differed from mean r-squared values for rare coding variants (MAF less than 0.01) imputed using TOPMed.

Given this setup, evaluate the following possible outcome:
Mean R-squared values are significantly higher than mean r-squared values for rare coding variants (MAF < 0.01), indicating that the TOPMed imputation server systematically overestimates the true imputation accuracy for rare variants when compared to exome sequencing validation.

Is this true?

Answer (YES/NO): NO